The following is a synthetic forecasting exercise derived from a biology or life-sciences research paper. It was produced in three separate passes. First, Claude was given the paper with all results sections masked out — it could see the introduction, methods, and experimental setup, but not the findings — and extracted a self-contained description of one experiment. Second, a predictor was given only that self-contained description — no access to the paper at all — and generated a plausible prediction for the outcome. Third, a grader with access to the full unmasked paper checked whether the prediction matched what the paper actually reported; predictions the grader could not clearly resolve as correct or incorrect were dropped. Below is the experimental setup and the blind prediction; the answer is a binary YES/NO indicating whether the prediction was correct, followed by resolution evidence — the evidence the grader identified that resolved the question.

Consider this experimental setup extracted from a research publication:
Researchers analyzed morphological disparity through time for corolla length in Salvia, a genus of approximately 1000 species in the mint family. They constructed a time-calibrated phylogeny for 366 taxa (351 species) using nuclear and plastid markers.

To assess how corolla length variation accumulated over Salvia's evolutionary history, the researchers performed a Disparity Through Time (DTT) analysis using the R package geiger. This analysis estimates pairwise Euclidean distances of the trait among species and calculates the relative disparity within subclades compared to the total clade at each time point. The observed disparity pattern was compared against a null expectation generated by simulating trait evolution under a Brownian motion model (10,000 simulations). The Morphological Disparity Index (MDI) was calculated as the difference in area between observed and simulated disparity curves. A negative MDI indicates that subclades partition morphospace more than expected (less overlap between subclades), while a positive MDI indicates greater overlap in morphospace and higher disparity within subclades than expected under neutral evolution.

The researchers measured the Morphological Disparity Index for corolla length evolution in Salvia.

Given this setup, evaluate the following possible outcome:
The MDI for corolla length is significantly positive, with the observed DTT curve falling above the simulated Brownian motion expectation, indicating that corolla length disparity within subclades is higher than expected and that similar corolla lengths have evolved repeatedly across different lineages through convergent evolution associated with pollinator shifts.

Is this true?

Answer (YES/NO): NO